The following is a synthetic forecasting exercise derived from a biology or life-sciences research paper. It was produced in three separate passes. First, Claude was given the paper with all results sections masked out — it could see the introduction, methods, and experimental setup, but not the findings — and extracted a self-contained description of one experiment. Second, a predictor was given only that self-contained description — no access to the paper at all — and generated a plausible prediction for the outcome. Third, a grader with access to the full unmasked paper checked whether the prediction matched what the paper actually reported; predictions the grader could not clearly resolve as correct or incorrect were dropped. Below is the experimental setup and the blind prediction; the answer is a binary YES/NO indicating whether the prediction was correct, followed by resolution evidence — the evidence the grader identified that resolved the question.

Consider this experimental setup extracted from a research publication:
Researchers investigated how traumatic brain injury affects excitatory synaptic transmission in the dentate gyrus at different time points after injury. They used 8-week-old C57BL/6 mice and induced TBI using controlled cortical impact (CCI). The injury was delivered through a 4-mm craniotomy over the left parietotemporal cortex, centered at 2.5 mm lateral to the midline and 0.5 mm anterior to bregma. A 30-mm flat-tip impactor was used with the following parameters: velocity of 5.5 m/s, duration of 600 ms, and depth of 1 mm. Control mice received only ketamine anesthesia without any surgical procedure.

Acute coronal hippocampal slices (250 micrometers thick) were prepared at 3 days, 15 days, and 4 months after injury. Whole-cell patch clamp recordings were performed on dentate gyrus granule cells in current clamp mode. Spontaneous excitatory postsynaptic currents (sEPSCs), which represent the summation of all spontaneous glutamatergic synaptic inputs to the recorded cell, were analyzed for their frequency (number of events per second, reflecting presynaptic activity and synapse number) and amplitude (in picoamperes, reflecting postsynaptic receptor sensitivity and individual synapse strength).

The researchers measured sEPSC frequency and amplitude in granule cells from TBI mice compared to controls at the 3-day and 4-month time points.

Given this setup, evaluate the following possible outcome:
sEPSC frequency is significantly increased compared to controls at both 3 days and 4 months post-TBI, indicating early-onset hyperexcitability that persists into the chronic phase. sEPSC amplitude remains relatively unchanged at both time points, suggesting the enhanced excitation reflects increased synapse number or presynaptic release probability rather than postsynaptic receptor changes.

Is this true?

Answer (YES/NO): NO